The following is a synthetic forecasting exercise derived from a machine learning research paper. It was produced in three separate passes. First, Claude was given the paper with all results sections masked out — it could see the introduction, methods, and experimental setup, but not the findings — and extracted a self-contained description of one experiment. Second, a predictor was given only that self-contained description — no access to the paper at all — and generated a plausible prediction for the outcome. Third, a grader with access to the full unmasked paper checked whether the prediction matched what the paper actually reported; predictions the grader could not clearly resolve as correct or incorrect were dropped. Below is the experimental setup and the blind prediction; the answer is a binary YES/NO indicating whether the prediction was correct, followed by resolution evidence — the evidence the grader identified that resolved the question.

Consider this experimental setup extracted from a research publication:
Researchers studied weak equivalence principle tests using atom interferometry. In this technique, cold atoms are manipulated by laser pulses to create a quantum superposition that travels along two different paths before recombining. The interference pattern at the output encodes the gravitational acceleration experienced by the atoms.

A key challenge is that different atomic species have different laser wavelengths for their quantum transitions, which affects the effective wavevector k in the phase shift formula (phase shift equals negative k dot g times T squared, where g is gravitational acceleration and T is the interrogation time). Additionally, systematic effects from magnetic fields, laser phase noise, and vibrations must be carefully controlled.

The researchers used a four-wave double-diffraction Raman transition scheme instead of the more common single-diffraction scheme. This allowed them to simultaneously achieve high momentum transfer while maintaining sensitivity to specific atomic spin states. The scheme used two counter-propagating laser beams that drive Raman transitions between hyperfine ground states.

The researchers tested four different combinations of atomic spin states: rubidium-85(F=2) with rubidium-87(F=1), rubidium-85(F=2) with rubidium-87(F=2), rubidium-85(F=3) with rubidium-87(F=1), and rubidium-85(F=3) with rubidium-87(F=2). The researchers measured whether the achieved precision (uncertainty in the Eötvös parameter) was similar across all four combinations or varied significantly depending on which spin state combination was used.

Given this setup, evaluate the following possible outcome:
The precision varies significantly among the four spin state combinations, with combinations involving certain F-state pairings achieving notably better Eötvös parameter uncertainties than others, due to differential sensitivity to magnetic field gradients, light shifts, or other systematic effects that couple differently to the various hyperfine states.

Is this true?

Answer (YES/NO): NO